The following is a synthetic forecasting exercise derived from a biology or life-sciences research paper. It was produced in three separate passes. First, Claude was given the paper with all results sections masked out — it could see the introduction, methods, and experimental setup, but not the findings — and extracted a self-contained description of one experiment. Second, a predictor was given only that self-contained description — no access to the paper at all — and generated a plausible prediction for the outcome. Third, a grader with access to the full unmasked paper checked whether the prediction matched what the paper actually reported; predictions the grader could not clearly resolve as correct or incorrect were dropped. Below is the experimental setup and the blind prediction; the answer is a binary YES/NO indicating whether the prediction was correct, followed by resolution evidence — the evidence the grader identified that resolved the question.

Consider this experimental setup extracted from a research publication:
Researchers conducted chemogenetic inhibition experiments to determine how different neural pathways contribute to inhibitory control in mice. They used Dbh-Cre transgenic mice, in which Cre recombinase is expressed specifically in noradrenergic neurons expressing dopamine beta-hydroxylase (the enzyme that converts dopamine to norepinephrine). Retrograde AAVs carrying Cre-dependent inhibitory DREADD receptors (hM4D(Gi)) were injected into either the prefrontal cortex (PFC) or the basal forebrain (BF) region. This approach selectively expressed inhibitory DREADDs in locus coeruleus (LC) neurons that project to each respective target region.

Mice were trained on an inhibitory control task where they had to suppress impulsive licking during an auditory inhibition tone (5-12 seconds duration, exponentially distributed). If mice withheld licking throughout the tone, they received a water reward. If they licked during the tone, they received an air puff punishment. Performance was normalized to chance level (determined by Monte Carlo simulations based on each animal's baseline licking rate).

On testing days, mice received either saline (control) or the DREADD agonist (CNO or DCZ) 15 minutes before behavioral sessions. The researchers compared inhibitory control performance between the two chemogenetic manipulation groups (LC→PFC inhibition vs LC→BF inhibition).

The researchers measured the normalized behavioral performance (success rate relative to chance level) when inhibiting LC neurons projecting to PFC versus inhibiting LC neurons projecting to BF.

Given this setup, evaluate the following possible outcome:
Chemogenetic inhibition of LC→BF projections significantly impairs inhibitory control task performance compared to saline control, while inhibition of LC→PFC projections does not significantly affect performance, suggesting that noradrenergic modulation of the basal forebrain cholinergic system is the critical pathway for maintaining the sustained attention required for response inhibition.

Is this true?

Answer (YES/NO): NO